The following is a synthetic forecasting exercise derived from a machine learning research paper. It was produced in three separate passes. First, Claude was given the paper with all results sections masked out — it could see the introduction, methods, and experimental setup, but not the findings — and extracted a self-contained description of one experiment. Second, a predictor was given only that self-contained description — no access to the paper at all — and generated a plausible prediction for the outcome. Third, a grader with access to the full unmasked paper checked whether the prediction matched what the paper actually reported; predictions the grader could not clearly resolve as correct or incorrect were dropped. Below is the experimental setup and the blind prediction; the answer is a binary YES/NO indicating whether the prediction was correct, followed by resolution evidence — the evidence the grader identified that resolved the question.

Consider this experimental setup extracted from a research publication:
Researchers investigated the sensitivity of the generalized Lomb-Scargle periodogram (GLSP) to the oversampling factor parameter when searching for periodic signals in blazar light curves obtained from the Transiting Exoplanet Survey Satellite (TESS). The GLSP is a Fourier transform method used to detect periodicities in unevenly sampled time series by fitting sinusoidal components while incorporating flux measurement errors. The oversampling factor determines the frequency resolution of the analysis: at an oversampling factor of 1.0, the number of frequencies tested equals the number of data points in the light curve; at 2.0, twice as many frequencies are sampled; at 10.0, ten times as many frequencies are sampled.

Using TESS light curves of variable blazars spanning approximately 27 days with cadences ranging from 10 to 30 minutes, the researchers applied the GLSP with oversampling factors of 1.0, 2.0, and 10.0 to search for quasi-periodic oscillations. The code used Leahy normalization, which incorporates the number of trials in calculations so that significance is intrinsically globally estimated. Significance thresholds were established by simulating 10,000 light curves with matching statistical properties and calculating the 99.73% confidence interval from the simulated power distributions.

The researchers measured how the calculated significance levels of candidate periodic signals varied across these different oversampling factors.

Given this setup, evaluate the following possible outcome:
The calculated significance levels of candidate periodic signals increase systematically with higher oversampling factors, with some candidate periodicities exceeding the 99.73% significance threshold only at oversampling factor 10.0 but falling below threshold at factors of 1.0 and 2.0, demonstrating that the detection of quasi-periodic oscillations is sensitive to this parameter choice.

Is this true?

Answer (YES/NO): NO